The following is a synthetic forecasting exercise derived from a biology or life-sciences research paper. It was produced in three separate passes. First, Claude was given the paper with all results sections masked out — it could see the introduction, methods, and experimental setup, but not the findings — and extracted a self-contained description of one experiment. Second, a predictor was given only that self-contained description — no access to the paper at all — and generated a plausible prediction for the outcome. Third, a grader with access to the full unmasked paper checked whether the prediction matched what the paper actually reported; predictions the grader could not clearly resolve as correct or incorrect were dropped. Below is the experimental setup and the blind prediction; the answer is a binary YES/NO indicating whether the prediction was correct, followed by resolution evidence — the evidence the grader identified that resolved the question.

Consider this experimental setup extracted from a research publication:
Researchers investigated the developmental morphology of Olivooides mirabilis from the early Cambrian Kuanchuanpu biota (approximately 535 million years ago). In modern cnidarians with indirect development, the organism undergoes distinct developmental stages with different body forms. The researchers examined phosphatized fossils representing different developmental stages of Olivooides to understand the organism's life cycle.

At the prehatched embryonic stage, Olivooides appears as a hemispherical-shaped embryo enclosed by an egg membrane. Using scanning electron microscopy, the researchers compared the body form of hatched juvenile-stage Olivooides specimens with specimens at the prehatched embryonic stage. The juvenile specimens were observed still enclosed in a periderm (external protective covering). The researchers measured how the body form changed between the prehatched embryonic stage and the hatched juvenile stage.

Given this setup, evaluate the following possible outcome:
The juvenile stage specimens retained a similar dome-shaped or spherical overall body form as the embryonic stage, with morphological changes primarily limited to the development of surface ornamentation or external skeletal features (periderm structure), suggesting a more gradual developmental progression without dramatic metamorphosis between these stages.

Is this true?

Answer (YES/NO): NO